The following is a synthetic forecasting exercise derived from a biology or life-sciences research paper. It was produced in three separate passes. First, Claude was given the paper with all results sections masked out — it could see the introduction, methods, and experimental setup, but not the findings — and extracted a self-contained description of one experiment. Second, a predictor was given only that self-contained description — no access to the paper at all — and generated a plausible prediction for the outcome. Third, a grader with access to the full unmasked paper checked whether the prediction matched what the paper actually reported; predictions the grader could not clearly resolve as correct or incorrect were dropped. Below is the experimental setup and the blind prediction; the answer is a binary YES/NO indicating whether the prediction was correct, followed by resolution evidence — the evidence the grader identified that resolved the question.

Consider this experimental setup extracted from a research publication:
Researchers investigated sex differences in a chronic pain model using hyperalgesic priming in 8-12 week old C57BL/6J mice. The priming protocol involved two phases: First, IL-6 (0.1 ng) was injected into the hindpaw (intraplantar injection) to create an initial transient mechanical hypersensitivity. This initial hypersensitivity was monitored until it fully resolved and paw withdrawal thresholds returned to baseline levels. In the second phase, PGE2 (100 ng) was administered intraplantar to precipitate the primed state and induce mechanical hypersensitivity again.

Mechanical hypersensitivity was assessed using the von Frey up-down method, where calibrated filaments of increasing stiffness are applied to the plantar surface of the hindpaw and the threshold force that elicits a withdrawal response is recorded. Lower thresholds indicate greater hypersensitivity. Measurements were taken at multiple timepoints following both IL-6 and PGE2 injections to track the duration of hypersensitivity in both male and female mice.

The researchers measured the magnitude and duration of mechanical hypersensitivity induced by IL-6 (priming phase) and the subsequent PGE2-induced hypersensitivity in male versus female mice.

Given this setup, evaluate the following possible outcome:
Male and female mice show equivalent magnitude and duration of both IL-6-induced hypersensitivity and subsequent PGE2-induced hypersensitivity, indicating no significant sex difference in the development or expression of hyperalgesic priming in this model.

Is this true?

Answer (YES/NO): NO